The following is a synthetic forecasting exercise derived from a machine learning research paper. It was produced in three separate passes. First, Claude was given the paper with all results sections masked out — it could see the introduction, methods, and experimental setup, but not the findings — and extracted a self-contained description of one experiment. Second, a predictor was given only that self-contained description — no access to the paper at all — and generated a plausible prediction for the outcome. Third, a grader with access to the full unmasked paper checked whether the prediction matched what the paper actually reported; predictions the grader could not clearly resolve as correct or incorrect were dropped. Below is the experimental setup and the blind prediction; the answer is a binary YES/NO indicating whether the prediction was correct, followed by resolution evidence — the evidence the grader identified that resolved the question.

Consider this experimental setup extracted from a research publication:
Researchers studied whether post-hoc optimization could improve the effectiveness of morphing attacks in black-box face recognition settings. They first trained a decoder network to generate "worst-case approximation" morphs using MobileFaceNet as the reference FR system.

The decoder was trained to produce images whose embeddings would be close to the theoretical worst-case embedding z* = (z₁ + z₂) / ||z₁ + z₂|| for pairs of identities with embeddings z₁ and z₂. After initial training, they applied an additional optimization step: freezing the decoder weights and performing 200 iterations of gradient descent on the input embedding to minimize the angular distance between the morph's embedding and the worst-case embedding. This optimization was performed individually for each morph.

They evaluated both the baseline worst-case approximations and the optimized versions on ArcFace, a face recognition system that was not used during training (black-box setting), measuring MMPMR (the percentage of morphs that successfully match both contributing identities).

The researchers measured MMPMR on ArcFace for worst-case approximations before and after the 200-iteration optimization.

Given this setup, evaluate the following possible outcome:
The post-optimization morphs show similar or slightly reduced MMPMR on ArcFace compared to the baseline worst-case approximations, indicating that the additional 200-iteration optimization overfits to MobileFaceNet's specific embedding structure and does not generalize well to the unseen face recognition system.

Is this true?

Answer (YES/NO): NO